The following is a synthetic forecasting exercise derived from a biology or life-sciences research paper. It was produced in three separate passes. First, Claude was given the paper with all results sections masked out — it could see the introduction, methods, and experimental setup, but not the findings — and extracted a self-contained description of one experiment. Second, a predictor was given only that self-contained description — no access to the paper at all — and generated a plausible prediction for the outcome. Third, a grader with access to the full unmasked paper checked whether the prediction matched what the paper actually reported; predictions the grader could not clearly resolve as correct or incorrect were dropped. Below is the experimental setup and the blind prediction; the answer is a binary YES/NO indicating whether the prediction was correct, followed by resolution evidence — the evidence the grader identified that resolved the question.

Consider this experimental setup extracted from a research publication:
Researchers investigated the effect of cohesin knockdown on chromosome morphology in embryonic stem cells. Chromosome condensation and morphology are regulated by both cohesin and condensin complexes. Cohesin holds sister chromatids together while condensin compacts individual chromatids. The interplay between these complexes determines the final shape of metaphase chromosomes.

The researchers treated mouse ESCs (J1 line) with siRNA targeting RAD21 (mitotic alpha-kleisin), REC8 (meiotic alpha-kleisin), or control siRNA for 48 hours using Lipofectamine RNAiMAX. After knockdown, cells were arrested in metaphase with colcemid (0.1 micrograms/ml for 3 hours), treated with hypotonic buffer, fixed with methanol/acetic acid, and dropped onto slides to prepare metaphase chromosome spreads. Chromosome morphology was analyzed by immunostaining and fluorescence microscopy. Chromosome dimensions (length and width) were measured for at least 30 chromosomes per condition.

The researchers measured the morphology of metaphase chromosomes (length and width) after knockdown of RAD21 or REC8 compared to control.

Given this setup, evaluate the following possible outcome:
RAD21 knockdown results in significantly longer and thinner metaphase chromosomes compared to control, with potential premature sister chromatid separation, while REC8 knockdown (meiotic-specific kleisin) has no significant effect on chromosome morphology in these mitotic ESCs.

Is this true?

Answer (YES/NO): NO